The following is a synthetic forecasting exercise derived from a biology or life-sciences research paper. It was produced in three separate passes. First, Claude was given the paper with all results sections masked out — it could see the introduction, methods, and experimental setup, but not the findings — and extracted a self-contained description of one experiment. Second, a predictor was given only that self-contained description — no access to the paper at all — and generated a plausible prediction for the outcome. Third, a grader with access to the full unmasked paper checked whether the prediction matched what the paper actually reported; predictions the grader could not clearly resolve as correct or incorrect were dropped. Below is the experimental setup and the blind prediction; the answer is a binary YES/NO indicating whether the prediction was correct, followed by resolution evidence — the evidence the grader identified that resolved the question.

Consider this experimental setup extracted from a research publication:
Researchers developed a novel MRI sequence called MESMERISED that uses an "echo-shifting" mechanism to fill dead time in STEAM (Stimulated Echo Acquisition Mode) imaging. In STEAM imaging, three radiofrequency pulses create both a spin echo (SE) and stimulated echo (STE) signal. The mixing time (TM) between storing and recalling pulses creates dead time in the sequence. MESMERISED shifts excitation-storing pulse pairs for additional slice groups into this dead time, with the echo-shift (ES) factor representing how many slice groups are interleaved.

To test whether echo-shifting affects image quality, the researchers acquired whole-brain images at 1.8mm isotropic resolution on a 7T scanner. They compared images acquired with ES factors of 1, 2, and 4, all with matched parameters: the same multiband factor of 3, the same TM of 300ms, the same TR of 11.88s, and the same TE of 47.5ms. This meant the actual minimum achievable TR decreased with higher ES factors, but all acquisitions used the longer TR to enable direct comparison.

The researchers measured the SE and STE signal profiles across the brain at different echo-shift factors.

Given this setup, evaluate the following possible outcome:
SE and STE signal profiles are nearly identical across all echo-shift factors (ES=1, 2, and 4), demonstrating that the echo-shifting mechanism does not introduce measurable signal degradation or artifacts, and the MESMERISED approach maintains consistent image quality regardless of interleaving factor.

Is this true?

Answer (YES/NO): YES